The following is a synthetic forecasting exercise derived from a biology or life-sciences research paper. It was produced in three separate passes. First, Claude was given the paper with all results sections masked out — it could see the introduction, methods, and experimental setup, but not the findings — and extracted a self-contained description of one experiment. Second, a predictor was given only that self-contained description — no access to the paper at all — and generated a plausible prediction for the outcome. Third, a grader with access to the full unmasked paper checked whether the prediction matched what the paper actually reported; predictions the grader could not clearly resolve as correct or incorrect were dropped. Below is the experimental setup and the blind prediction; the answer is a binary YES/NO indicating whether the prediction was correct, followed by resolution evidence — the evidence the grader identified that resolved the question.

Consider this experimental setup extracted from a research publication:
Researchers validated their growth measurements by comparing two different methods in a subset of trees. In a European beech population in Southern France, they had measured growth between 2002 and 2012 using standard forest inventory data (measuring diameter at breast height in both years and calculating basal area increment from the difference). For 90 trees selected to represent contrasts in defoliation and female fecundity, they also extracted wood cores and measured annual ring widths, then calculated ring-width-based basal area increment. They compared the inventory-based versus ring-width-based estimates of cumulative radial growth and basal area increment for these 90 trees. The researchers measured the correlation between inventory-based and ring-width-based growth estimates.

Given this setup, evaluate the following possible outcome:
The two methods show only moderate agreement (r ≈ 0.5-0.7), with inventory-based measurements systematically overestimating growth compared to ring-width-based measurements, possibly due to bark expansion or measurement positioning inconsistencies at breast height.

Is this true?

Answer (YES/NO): NO